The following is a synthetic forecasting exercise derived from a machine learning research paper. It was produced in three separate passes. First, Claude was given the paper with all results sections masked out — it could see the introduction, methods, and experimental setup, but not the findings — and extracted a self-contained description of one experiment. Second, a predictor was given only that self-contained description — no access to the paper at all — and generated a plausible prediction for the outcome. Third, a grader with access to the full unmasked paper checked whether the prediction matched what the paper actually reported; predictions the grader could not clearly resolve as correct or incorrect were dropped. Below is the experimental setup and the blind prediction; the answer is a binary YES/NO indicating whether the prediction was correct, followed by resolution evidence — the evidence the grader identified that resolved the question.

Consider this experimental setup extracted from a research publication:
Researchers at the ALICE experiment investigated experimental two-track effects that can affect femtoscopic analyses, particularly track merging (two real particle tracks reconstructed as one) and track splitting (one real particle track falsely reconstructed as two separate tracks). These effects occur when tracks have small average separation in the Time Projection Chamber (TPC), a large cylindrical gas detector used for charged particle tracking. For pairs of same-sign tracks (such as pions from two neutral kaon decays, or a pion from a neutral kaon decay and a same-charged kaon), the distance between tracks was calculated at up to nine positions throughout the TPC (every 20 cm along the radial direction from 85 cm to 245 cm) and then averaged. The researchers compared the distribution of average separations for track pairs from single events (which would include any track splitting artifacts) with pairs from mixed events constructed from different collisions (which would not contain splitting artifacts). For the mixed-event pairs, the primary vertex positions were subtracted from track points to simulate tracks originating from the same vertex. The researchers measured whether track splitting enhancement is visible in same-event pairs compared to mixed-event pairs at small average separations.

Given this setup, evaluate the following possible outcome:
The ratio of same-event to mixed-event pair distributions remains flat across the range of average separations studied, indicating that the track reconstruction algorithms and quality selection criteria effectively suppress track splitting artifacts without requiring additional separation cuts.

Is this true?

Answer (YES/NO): NO